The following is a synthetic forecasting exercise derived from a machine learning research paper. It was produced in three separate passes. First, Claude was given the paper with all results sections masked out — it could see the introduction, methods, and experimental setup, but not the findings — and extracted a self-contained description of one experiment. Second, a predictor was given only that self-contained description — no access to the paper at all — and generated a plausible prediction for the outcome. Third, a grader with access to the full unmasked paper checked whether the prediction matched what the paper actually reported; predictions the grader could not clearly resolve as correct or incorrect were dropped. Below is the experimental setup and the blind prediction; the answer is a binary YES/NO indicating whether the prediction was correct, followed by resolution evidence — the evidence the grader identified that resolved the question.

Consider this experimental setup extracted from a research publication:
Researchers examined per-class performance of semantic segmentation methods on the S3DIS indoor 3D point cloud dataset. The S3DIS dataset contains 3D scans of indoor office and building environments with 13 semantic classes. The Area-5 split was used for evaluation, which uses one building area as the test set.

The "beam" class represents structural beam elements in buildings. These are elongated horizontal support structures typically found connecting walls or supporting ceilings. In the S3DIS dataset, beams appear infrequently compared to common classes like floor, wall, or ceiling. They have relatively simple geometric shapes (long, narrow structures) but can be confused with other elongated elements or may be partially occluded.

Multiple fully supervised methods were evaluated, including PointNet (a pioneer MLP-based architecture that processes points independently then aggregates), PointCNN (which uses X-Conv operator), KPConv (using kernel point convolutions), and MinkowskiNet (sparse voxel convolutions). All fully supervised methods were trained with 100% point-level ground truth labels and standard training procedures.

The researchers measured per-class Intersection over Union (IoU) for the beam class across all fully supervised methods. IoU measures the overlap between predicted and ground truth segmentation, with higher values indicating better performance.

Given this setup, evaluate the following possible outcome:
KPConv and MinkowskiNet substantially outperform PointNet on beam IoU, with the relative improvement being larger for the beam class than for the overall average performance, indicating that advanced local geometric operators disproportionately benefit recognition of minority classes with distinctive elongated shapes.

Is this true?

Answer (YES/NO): NO